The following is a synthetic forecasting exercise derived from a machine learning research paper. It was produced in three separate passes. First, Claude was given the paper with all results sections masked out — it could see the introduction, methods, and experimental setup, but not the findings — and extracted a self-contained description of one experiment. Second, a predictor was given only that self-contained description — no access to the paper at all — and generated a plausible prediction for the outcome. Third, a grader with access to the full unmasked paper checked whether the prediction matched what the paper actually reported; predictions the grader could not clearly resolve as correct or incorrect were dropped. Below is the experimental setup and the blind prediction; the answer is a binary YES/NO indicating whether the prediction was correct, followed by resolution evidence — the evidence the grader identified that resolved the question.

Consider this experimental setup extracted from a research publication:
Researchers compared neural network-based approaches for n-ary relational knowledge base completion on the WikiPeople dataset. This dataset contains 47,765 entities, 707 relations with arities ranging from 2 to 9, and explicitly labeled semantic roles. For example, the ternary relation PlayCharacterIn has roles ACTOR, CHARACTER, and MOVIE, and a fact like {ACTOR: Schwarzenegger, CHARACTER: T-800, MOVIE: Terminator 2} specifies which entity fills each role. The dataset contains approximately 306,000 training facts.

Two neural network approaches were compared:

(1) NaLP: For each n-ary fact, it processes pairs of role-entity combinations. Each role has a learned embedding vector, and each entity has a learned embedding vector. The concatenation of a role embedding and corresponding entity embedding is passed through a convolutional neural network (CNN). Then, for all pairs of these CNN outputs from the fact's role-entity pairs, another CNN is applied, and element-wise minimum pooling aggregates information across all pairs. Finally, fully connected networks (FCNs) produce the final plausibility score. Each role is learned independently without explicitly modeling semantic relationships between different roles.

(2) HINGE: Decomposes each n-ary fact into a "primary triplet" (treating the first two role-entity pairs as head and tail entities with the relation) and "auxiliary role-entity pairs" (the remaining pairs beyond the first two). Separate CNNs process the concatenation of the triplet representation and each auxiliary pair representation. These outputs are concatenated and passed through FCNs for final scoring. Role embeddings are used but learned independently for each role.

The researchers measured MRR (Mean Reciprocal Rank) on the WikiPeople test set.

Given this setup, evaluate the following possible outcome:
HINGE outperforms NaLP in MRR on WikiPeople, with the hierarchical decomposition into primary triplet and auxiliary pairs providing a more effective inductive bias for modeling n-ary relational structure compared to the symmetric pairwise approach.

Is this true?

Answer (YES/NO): NO